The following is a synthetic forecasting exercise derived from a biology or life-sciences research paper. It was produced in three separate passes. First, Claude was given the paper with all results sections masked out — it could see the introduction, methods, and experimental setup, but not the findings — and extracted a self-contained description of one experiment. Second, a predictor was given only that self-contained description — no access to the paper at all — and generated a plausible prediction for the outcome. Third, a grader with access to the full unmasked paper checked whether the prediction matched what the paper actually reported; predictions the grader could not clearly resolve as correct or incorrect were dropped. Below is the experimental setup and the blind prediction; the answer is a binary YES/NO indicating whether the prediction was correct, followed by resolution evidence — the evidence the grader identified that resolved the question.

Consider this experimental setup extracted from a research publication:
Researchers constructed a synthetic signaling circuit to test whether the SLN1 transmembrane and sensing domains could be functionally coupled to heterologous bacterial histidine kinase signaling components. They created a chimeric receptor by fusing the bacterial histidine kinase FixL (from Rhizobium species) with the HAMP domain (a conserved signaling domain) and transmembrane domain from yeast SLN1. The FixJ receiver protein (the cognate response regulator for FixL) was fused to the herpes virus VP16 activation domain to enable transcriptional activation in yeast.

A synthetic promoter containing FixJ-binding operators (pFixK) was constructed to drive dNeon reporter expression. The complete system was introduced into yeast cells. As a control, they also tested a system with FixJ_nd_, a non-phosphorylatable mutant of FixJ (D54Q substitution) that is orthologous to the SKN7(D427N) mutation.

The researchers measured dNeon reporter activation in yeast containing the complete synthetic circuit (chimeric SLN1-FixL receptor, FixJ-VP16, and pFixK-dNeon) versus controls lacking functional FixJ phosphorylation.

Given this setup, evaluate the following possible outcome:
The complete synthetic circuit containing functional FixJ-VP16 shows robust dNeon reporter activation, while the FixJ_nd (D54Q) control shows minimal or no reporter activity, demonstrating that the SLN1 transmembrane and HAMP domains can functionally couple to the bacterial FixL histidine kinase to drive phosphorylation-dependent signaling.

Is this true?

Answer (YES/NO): YES